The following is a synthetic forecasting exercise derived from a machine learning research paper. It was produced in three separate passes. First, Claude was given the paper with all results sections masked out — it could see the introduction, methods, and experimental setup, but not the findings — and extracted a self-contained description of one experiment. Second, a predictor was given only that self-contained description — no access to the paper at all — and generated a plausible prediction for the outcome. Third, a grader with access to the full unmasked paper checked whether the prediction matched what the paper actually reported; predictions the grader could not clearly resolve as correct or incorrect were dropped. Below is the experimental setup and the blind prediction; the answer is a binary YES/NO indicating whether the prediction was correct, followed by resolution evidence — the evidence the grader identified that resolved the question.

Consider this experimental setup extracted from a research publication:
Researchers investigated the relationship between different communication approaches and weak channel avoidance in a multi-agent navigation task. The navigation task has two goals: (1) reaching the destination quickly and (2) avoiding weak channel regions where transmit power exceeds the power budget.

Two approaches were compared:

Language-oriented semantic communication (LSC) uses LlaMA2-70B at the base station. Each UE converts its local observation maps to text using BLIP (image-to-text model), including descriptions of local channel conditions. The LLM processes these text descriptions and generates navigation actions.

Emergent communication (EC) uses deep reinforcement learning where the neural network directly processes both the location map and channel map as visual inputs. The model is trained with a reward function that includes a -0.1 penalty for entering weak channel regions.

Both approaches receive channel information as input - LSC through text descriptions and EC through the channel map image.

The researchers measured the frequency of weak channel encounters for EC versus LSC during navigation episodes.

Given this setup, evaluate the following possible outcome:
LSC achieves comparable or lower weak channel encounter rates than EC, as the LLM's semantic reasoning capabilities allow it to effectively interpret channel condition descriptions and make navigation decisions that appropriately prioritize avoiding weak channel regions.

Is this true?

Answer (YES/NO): YES